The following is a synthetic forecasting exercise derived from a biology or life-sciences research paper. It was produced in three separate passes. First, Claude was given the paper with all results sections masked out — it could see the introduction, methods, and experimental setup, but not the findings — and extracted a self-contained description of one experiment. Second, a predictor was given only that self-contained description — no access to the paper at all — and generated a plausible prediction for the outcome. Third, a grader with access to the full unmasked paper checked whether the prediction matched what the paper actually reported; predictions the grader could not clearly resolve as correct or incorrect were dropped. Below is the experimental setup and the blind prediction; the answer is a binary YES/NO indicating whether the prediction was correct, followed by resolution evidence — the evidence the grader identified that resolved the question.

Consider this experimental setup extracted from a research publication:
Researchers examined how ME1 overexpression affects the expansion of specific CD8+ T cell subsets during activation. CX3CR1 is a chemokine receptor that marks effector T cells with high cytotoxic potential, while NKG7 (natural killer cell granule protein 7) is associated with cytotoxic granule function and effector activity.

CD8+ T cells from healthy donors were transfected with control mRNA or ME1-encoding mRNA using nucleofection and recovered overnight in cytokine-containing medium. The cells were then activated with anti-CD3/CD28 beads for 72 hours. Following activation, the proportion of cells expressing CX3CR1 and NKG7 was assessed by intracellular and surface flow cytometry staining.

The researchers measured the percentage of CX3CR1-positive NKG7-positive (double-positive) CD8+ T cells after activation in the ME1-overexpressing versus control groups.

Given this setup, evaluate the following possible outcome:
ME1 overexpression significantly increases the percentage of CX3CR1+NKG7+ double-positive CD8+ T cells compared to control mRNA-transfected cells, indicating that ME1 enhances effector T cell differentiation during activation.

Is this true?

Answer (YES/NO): YES